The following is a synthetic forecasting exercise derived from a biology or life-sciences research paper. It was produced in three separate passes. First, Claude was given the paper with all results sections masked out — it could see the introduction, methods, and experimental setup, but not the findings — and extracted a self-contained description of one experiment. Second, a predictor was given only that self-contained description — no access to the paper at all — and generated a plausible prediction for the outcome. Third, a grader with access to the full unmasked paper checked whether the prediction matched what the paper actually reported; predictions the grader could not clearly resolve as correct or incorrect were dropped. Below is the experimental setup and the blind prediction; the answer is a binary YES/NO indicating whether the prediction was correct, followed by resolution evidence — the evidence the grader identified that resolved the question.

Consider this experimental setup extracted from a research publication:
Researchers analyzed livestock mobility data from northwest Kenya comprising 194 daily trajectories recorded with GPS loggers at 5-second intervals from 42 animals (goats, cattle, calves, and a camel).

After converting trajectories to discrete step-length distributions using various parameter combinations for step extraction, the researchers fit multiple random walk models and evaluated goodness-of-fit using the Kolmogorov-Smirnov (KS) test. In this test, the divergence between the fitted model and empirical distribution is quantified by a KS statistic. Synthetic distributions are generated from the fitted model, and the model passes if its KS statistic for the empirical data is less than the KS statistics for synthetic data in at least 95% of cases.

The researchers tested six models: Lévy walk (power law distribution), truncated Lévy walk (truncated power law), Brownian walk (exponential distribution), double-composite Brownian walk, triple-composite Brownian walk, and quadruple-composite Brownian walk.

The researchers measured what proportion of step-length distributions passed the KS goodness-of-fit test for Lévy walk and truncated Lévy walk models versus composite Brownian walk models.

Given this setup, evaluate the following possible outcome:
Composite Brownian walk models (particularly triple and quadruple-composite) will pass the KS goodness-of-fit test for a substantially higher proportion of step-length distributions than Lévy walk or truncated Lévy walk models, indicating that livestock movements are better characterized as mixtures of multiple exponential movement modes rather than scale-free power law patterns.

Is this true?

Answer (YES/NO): YES